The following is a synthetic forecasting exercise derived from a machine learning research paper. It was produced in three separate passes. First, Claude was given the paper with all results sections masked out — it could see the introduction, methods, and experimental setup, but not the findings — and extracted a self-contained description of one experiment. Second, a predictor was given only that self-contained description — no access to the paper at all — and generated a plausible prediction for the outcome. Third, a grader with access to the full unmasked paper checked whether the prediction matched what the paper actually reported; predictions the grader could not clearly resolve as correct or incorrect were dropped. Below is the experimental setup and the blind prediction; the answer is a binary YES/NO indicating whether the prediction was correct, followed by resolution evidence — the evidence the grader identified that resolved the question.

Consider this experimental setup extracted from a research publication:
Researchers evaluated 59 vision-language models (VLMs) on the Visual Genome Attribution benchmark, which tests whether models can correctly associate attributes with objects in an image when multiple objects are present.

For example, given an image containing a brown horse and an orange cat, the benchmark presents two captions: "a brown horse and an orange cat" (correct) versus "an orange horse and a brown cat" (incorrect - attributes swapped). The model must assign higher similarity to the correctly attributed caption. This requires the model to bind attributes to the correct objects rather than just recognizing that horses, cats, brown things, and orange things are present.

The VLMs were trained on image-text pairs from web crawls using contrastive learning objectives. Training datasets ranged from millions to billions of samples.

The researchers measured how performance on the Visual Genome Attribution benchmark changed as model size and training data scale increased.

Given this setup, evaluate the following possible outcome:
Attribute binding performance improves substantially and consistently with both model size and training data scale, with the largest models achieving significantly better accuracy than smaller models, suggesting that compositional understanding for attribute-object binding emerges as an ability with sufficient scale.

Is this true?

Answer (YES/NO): NO